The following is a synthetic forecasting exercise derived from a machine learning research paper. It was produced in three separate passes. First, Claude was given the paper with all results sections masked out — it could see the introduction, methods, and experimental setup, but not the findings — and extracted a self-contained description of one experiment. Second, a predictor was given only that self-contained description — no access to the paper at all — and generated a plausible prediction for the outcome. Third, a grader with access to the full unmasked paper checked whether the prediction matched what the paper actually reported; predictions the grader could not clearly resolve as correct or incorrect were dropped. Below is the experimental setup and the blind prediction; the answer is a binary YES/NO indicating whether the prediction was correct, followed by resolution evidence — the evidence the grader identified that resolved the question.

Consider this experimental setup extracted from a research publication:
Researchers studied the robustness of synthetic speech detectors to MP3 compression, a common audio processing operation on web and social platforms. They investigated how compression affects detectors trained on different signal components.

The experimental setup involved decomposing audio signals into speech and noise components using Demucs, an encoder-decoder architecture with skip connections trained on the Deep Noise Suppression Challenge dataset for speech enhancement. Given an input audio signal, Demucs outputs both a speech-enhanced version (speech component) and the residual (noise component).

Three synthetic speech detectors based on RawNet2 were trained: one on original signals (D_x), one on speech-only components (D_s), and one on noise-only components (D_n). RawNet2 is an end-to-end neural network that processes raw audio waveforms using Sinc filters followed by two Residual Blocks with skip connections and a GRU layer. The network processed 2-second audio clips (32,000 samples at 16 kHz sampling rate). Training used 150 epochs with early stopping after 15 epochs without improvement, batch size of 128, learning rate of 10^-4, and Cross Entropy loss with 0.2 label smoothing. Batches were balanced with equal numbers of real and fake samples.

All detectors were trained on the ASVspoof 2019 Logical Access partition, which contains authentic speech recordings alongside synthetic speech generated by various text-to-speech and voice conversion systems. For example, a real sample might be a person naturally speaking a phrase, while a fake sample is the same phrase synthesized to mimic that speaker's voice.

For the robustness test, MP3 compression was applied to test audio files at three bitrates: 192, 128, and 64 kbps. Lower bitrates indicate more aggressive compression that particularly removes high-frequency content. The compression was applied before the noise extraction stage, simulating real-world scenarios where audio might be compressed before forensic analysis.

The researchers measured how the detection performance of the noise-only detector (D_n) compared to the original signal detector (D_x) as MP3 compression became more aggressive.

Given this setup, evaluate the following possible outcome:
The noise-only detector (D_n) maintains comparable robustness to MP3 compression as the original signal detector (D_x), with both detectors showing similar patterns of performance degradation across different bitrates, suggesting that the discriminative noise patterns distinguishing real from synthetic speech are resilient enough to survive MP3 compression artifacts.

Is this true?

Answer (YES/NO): NO